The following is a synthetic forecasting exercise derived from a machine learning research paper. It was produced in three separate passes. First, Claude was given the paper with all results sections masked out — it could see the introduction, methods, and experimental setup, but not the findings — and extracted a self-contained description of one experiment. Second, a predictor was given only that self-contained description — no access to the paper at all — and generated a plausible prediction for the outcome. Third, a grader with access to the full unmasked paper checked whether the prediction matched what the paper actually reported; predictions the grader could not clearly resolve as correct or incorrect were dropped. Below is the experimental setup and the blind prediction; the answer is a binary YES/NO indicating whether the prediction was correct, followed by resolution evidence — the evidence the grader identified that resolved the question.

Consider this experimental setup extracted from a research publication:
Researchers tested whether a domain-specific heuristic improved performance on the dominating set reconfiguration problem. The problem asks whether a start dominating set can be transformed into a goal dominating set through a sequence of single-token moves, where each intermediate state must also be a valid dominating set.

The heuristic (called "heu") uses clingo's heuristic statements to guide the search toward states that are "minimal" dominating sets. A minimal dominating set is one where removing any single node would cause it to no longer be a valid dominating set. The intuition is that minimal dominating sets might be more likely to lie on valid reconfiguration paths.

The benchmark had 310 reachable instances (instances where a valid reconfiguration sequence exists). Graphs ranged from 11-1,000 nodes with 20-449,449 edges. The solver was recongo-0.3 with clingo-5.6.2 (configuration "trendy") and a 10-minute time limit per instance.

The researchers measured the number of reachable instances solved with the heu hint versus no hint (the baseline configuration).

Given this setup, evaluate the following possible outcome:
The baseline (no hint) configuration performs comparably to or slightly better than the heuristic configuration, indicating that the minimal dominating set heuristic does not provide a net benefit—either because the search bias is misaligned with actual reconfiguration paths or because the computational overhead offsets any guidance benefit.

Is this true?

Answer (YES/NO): YES